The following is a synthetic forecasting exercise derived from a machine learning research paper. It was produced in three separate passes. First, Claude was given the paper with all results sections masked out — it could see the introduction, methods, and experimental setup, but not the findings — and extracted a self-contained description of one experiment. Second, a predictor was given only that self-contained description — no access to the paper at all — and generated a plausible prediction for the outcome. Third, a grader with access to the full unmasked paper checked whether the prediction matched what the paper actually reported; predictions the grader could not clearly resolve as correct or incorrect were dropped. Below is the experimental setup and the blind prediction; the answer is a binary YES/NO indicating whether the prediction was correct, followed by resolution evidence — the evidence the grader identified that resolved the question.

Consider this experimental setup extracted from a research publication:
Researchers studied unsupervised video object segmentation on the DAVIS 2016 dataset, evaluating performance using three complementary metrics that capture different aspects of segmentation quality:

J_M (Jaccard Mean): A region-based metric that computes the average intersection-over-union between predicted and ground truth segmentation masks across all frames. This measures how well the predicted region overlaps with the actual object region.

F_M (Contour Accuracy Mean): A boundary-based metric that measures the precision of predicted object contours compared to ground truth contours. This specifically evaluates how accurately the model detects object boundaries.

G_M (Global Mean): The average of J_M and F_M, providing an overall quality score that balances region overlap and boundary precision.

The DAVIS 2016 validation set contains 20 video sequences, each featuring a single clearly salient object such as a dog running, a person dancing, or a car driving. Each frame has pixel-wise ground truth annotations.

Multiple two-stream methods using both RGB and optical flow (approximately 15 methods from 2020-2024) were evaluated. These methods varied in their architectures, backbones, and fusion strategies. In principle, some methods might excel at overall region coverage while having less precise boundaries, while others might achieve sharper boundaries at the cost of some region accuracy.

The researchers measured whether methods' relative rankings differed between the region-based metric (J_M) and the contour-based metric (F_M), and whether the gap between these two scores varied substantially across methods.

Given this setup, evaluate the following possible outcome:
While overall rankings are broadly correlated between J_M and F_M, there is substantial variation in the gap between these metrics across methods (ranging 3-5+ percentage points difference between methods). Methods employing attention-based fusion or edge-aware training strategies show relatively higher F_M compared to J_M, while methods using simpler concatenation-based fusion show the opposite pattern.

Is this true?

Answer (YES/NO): NO